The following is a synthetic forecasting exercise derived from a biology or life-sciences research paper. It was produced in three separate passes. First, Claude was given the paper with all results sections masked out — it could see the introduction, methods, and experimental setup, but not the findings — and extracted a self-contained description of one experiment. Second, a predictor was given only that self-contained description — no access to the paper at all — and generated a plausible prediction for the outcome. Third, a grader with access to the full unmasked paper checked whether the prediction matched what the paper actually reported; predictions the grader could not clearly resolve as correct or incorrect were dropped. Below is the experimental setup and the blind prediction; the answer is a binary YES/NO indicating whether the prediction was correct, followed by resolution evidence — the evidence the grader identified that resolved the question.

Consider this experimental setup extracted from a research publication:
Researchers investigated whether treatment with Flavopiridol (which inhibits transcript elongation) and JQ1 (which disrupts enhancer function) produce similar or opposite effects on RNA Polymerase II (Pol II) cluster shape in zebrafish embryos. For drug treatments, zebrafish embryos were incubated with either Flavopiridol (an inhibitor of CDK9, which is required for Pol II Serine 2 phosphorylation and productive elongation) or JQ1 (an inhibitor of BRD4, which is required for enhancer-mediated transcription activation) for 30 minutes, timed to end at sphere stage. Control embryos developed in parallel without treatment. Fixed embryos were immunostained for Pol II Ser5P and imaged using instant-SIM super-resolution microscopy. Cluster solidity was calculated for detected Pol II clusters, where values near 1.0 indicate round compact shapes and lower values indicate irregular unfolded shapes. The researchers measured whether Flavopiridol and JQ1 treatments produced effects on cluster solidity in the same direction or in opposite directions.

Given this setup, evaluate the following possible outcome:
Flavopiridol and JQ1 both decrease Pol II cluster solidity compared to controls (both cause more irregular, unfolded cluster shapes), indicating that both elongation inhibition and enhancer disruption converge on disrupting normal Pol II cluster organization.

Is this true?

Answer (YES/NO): NO